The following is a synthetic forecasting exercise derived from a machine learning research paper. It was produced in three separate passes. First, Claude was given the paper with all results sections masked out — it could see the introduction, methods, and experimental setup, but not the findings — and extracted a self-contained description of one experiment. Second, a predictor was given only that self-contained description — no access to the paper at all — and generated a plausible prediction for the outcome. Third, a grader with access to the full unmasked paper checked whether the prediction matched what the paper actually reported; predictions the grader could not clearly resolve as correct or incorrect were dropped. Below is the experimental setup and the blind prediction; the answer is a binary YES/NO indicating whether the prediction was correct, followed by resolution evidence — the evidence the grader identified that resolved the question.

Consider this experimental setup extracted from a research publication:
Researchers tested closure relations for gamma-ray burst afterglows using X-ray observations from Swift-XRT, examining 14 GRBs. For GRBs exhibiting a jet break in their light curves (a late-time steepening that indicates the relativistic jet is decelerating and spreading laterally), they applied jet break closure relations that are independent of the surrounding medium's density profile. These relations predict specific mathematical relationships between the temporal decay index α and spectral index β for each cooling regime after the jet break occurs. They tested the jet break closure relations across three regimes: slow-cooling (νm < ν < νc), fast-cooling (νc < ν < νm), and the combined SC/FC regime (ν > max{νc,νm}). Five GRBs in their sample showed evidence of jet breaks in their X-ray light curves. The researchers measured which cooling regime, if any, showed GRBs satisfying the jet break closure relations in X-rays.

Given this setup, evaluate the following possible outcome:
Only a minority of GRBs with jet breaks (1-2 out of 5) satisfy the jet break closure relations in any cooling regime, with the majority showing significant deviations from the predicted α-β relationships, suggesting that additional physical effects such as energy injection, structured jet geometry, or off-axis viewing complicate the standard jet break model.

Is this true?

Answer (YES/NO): YES